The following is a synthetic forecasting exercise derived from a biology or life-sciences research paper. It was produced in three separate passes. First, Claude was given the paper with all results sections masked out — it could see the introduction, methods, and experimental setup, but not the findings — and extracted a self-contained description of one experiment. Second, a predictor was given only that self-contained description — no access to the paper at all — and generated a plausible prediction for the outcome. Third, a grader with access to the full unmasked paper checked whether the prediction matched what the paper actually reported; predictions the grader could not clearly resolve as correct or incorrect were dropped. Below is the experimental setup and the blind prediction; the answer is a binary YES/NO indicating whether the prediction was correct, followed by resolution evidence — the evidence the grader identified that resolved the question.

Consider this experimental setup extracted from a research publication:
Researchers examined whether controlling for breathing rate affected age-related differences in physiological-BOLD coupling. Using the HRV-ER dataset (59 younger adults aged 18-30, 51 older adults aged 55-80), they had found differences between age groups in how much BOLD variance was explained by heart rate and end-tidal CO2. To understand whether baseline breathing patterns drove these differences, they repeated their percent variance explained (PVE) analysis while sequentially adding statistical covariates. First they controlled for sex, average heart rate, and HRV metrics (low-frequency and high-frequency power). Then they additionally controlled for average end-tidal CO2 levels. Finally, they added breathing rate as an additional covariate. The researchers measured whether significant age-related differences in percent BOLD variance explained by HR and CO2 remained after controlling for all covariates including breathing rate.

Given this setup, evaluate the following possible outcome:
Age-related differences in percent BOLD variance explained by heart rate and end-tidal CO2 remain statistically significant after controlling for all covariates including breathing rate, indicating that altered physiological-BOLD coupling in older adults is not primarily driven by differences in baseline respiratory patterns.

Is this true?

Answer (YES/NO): NO